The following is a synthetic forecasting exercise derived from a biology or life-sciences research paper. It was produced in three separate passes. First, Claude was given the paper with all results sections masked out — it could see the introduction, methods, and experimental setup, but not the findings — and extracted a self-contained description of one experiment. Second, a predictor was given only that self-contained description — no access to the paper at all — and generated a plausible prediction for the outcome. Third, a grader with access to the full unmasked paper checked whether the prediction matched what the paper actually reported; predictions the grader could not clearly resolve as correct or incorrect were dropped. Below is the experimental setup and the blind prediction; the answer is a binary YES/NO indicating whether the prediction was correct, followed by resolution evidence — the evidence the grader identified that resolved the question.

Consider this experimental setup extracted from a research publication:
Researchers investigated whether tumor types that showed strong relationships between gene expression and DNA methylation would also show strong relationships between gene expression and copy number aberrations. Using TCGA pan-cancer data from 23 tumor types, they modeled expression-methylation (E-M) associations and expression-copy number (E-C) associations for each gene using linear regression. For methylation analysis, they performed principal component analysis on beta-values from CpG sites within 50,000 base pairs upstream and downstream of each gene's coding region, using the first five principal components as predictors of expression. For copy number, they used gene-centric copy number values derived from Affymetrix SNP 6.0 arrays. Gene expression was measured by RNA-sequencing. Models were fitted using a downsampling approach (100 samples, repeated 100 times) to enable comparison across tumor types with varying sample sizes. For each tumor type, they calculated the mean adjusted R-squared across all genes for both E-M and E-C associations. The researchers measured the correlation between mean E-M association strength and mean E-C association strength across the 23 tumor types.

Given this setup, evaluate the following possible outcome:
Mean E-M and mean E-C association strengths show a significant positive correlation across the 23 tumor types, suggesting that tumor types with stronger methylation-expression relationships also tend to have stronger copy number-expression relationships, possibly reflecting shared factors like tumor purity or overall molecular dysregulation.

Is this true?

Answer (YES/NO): NO